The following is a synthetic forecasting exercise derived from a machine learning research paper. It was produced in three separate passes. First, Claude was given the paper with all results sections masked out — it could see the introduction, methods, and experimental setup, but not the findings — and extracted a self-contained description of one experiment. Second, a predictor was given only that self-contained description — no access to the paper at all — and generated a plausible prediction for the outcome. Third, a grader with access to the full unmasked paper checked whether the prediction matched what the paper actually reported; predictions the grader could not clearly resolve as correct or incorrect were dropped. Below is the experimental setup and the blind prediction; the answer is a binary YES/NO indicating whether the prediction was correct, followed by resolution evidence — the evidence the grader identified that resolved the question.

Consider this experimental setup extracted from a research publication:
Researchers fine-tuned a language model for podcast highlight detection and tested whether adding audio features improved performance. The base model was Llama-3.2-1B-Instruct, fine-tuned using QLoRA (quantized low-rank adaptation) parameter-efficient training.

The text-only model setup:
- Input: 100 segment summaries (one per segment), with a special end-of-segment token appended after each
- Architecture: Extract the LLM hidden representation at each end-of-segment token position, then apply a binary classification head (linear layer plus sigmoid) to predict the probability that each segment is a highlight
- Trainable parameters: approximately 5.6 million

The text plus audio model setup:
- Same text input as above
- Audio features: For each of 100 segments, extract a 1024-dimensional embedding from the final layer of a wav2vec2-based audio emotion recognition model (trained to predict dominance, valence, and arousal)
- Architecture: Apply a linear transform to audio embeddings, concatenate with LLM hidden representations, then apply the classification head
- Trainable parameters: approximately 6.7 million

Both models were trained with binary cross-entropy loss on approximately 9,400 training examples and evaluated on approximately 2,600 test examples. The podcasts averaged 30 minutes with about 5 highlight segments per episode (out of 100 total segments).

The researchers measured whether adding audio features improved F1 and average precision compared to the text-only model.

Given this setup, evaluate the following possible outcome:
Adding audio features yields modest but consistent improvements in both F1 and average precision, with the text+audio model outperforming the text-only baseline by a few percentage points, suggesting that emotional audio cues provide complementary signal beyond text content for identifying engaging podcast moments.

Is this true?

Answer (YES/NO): YES